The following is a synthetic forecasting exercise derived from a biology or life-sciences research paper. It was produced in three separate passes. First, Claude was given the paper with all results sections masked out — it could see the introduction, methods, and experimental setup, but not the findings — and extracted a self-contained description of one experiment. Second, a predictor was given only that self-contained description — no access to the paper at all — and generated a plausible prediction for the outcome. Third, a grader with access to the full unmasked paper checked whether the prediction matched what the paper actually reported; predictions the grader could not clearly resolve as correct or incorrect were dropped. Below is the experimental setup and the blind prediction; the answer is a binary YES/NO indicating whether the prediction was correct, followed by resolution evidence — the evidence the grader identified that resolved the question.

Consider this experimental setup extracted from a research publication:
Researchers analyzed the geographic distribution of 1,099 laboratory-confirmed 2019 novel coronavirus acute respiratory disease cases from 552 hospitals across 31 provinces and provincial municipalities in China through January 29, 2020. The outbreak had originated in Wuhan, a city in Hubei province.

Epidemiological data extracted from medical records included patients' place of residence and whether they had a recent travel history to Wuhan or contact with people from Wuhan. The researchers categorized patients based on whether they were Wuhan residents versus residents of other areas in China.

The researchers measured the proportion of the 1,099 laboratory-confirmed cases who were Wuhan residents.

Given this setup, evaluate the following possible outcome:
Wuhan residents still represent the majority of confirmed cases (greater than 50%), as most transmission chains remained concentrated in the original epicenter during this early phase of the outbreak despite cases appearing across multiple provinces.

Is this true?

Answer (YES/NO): NO